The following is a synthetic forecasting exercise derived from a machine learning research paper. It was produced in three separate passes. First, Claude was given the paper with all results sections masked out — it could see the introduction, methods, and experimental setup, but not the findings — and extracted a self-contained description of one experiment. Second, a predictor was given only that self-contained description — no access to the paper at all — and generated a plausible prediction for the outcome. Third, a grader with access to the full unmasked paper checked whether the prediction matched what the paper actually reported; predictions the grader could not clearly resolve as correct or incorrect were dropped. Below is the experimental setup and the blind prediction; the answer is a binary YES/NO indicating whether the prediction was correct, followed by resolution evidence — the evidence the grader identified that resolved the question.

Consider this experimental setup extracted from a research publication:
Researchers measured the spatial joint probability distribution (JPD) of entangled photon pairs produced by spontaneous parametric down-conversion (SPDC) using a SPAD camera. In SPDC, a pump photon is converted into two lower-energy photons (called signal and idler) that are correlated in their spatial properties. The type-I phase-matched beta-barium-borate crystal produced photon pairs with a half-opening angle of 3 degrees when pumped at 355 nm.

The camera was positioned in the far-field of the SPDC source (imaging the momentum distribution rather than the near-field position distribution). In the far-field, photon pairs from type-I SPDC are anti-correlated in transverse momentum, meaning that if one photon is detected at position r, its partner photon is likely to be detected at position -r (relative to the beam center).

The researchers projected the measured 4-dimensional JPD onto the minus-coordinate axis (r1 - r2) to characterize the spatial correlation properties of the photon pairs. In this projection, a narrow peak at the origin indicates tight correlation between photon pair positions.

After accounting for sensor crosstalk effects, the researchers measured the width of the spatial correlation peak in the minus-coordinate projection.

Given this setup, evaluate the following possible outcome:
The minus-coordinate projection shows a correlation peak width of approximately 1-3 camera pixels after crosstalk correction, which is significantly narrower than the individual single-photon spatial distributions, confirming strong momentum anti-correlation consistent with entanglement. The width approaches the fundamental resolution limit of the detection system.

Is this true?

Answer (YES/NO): YES